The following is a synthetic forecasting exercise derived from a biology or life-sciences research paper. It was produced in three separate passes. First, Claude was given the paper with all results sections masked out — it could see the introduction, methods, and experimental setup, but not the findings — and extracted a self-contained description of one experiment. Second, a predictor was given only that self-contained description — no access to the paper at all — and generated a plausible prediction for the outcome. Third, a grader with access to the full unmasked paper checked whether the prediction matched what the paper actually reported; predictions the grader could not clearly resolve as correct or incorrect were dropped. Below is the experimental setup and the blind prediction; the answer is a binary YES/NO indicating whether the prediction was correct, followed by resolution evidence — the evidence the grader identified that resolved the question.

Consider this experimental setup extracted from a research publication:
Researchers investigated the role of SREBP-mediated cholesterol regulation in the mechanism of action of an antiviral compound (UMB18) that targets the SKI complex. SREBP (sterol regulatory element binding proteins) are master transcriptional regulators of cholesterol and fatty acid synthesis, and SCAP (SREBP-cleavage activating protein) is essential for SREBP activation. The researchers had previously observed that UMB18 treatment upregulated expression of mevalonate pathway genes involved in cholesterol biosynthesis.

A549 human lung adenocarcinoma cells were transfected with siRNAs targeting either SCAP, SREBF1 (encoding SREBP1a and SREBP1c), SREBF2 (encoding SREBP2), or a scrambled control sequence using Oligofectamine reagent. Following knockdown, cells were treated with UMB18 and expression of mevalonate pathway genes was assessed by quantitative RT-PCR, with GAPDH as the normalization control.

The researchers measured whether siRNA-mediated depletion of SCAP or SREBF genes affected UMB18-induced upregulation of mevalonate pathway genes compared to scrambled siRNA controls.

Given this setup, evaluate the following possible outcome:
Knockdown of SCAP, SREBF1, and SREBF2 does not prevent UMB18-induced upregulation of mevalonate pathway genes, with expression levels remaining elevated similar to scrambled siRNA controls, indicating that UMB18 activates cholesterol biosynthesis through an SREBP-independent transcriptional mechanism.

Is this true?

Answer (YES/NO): NO